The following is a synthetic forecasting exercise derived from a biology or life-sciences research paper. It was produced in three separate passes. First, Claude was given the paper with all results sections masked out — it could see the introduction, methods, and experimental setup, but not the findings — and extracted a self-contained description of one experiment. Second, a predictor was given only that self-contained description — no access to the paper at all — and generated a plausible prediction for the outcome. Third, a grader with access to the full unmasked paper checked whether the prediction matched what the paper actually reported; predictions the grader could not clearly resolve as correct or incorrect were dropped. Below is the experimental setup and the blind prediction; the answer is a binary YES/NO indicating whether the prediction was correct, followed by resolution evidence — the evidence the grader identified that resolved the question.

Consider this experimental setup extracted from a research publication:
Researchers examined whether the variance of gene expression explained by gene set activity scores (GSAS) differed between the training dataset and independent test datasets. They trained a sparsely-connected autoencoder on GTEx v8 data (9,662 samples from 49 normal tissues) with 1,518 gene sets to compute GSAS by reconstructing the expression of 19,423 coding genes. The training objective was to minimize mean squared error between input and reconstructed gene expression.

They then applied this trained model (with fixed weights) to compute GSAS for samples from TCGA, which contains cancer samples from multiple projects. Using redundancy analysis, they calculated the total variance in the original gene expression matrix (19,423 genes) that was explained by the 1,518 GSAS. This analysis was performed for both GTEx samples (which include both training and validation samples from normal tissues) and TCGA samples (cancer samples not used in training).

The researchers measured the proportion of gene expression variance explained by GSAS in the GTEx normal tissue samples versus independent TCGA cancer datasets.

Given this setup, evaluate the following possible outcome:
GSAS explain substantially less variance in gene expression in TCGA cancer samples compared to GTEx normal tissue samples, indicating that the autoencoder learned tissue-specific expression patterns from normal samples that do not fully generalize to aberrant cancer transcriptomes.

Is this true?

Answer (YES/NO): NO